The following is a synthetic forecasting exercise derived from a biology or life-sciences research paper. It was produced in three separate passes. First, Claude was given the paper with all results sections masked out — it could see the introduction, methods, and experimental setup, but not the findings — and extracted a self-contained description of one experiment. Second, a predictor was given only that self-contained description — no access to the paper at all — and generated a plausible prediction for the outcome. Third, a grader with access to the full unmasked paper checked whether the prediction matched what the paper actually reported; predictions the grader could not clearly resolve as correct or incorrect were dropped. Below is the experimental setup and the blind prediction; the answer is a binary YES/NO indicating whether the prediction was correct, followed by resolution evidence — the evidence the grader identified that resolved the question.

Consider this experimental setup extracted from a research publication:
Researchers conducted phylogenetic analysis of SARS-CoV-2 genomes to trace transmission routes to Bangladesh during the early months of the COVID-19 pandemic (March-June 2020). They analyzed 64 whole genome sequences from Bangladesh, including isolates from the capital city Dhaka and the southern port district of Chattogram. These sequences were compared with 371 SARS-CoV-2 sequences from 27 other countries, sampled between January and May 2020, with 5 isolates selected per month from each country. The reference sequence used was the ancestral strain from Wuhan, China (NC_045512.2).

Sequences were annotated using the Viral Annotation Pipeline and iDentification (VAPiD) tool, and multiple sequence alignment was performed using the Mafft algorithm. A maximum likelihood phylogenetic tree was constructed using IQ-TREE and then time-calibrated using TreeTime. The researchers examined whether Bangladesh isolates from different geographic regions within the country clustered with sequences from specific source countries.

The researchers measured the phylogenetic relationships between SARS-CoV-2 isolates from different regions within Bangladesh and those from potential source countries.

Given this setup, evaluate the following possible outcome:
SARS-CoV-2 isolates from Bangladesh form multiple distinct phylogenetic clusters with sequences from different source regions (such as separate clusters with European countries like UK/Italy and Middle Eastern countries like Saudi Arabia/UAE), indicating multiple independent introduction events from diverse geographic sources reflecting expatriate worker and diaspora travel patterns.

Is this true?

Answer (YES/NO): YES